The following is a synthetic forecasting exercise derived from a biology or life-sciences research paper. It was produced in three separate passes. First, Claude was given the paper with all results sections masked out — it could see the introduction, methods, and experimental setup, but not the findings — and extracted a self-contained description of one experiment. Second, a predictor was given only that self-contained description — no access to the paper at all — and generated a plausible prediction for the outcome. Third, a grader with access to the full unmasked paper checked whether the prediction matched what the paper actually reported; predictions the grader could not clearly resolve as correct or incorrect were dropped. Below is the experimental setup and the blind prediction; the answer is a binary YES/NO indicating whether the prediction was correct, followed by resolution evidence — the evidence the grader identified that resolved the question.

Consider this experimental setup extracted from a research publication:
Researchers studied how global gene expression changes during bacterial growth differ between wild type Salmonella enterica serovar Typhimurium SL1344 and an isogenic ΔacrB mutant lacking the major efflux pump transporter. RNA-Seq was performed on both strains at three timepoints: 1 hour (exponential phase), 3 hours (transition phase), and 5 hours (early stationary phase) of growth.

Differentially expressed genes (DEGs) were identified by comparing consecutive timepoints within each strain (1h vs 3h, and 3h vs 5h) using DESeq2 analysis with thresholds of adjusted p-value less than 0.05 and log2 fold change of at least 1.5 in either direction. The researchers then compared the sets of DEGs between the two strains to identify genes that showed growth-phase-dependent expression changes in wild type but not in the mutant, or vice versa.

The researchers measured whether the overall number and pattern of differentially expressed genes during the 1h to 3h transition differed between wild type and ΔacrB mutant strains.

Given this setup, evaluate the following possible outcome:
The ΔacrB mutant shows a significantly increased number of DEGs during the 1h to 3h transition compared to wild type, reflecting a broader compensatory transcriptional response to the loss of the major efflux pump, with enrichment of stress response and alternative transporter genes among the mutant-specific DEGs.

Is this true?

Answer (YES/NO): NO